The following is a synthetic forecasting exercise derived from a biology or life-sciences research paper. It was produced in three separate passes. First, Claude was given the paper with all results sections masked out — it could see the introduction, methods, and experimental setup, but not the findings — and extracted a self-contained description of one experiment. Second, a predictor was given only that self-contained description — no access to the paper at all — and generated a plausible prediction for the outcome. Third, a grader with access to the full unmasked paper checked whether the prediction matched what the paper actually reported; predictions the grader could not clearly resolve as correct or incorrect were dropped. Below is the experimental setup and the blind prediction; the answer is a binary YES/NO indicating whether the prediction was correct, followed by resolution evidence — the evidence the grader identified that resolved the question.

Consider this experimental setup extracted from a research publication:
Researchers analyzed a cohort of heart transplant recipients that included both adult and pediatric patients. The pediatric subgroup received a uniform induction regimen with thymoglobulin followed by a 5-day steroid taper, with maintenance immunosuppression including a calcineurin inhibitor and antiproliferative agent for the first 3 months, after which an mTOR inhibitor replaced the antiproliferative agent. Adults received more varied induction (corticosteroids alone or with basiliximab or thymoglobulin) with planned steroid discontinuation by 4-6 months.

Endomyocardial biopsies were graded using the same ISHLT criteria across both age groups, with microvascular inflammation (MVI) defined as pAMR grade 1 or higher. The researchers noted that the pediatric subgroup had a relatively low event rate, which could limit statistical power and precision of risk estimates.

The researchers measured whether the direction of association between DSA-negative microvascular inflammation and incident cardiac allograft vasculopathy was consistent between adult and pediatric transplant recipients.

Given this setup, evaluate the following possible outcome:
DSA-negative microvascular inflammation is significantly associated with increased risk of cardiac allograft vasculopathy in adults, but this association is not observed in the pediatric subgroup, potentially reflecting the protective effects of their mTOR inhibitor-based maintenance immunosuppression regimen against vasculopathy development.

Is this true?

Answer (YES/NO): NO